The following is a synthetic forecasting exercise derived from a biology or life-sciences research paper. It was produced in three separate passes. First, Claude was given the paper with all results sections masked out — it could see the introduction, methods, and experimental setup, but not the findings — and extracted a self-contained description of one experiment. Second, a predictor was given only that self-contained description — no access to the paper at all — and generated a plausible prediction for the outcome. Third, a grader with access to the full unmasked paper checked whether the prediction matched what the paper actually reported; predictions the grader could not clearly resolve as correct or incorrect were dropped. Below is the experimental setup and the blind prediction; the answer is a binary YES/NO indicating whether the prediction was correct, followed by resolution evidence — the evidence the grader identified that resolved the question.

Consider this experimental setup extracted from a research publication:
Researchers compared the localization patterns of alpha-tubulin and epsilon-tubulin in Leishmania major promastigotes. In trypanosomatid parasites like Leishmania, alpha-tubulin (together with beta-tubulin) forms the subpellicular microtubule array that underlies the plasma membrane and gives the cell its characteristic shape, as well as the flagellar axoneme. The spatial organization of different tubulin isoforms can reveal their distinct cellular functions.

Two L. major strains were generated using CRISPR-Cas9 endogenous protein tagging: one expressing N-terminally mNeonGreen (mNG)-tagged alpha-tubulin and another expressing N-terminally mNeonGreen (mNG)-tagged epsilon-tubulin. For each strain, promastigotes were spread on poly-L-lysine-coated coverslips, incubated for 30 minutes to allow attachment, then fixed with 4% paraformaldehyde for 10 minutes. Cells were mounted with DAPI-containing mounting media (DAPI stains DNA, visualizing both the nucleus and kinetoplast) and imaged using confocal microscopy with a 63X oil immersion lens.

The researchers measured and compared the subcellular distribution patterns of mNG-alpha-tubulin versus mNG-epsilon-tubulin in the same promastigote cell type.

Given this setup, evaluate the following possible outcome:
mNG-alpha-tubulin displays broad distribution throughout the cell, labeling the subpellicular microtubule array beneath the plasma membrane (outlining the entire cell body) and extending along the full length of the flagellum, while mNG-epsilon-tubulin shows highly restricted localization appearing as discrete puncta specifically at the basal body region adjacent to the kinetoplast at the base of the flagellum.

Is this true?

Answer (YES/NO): NO